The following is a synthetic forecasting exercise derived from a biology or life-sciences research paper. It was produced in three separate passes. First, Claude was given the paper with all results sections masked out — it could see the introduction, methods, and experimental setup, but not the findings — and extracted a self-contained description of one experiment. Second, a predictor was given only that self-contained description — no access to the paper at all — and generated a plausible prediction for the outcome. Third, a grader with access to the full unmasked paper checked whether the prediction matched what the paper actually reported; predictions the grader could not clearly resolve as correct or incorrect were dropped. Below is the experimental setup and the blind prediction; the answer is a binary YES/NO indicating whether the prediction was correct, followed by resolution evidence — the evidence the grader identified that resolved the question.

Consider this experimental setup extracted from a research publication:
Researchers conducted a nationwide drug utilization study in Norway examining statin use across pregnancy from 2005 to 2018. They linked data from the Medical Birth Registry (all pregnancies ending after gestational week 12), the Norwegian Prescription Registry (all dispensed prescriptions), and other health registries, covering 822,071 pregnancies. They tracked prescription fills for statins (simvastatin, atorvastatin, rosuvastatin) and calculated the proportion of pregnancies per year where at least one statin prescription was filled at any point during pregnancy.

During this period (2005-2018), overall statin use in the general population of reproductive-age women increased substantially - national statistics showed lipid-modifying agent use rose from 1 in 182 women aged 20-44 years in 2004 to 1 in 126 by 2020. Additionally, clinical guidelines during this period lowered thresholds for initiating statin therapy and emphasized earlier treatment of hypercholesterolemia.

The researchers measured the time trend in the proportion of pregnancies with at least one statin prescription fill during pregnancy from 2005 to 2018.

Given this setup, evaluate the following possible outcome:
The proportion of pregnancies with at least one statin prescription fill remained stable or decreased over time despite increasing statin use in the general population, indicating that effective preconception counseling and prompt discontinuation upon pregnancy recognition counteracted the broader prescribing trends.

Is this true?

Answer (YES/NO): YES